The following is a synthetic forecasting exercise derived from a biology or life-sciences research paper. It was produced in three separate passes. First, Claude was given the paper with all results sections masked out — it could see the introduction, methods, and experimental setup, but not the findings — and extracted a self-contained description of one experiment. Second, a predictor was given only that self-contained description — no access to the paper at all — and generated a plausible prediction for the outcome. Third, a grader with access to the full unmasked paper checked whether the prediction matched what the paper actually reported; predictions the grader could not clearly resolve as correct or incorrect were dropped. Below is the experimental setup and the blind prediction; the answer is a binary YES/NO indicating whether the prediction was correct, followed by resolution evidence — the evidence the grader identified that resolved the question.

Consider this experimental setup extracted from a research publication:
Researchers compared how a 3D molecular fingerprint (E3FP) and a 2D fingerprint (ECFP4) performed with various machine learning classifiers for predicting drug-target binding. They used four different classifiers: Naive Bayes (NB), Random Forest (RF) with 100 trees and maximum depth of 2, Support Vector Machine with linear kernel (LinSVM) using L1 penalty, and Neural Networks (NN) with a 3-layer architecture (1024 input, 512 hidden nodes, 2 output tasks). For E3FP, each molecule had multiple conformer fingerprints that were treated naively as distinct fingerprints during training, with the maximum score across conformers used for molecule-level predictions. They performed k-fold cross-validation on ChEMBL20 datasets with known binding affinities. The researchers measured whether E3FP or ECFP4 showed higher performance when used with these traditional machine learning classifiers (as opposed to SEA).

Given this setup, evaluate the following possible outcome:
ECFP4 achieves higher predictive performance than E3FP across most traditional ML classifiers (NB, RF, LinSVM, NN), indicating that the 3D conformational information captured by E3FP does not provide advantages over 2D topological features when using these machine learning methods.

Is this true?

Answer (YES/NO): YES